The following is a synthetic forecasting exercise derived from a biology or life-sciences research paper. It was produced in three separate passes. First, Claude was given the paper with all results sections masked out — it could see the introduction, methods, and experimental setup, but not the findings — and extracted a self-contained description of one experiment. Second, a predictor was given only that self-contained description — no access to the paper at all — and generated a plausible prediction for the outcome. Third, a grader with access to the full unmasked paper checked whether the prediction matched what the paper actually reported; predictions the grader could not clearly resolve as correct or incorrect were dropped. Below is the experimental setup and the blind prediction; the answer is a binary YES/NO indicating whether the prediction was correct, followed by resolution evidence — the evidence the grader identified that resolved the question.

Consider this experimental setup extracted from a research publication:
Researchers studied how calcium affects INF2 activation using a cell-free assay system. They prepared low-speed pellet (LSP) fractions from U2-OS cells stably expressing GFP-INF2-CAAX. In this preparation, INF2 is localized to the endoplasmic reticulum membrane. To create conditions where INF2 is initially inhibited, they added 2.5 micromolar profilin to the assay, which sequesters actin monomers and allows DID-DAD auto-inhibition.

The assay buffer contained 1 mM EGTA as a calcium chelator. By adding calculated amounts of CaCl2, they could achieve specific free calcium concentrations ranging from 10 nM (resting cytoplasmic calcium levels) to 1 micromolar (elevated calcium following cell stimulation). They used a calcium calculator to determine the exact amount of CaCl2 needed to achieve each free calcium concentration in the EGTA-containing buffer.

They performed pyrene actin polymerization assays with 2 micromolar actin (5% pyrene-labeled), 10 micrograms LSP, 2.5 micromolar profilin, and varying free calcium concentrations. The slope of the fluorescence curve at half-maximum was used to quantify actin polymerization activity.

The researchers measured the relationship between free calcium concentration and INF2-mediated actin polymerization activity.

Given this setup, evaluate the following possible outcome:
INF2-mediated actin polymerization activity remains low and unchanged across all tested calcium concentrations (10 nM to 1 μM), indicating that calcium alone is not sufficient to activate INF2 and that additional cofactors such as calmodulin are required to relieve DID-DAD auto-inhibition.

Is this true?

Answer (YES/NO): NO